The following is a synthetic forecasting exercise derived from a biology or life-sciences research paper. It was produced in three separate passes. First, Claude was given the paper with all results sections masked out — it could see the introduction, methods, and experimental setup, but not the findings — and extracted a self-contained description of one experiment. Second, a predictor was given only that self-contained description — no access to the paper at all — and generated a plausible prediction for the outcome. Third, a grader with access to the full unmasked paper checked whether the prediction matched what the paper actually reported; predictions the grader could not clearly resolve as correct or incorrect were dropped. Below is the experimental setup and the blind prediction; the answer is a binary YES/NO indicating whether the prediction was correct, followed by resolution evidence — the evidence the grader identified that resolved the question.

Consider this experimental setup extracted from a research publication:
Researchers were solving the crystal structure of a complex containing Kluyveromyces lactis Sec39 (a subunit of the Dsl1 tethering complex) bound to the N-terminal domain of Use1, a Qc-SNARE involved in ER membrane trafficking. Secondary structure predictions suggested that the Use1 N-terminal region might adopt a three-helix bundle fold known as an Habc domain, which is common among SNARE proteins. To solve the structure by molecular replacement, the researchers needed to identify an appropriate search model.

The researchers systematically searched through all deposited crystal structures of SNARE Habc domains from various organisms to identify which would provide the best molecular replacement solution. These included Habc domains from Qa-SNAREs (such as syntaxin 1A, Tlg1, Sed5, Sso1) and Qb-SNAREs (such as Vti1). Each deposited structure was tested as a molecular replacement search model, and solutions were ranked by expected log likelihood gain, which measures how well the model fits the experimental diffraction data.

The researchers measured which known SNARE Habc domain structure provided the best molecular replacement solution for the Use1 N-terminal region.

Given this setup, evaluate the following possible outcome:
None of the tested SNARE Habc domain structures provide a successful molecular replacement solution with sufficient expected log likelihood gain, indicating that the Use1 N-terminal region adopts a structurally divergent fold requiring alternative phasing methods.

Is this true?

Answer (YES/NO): NO